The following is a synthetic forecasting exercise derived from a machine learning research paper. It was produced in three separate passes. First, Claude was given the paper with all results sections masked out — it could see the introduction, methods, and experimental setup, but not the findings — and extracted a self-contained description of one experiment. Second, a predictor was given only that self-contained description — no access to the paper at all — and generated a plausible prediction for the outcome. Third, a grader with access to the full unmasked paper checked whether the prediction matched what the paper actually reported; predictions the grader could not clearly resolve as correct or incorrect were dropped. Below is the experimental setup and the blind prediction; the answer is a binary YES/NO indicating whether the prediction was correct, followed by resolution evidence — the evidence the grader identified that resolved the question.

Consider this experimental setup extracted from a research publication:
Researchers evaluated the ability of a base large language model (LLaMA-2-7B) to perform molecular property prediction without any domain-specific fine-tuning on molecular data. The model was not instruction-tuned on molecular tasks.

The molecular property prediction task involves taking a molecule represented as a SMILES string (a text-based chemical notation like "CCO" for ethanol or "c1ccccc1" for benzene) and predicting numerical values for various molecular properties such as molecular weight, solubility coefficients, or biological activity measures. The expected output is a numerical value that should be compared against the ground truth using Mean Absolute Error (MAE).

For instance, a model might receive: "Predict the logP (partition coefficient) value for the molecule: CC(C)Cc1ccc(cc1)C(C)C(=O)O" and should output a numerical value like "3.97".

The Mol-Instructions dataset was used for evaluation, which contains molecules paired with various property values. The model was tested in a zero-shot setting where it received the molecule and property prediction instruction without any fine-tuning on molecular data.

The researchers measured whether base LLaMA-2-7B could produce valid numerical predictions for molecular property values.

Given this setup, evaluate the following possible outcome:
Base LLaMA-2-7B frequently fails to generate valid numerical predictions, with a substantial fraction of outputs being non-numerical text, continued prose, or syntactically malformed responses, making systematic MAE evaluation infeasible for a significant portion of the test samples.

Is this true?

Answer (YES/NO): YES